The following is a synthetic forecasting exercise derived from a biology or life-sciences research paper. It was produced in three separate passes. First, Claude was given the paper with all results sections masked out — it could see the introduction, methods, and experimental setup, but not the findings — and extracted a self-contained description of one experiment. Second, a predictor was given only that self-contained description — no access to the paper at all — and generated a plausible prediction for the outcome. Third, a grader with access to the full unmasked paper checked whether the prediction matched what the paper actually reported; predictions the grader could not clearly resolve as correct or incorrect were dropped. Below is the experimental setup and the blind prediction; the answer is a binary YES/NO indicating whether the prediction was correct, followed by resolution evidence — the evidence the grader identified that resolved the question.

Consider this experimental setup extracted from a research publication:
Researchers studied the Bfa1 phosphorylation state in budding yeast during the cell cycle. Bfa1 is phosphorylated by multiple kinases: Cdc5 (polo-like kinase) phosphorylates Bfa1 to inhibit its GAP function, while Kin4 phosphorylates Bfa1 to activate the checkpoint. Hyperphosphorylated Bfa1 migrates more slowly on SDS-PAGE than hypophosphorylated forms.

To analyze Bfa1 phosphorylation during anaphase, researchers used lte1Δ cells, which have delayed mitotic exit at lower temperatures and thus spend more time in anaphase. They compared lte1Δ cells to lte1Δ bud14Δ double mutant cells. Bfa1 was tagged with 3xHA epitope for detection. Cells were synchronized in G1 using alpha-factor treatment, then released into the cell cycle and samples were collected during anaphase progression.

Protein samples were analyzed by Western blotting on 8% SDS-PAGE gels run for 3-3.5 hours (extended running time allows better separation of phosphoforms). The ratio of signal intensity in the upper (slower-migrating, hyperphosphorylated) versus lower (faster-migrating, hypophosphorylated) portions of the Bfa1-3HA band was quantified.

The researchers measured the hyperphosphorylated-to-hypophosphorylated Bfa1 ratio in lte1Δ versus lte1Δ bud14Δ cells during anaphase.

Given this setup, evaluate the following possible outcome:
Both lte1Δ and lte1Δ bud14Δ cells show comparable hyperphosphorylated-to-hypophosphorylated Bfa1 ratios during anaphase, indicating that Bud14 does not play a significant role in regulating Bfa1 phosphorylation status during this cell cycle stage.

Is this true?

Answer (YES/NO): NO